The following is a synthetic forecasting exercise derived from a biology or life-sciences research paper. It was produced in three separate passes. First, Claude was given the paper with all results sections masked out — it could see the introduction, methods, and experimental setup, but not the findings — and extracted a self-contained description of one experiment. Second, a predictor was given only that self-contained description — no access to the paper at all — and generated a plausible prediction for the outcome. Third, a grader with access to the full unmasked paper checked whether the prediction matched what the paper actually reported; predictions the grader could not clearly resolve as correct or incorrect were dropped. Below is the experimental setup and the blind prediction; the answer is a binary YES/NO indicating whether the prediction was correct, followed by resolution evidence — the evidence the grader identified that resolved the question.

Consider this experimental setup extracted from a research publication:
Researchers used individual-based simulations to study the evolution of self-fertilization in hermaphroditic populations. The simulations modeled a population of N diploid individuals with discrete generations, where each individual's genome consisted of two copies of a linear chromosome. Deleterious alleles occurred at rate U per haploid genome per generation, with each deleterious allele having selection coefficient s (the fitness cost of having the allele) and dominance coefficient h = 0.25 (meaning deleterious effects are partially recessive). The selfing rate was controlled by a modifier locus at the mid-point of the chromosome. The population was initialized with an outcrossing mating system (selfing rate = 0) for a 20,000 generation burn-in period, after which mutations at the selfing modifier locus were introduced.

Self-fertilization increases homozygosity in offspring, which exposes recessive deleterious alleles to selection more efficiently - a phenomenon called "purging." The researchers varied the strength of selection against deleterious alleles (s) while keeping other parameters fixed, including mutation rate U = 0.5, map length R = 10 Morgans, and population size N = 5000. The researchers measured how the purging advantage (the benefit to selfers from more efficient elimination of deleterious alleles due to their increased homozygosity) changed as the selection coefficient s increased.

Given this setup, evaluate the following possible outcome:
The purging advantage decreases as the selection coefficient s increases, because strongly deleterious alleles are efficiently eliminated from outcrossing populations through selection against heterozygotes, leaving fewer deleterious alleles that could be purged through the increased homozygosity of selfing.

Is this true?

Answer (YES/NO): NO